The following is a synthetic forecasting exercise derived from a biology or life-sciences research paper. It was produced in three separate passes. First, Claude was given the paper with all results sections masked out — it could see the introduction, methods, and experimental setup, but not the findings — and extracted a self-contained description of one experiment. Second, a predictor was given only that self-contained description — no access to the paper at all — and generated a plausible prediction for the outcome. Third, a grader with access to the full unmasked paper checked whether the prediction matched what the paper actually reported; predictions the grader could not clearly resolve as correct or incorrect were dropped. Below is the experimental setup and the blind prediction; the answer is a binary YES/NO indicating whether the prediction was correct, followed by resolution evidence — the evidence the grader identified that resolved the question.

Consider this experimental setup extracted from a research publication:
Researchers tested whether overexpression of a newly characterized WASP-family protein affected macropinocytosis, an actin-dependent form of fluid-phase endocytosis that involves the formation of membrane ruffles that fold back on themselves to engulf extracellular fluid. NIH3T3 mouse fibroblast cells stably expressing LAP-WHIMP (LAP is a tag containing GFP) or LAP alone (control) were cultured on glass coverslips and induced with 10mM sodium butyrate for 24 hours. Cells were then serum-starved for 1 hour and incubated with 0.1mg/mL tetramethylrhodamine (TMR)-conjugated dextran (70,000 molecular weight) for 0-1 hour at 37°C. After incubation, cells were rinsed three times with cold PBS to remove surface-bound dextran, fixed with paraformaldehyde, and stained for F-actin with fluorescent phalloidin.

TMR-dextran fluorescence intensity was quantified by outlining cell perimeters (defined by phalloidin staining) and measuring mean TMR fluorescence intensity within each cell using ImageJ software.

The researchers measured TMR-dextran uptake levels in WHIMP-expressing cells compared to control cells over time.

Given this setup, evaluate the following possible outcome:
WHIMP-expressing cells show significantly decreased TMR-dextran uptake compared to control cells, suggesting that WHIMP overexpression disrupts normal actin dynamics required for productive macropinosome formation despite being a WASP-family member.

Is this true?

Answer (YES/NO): NO